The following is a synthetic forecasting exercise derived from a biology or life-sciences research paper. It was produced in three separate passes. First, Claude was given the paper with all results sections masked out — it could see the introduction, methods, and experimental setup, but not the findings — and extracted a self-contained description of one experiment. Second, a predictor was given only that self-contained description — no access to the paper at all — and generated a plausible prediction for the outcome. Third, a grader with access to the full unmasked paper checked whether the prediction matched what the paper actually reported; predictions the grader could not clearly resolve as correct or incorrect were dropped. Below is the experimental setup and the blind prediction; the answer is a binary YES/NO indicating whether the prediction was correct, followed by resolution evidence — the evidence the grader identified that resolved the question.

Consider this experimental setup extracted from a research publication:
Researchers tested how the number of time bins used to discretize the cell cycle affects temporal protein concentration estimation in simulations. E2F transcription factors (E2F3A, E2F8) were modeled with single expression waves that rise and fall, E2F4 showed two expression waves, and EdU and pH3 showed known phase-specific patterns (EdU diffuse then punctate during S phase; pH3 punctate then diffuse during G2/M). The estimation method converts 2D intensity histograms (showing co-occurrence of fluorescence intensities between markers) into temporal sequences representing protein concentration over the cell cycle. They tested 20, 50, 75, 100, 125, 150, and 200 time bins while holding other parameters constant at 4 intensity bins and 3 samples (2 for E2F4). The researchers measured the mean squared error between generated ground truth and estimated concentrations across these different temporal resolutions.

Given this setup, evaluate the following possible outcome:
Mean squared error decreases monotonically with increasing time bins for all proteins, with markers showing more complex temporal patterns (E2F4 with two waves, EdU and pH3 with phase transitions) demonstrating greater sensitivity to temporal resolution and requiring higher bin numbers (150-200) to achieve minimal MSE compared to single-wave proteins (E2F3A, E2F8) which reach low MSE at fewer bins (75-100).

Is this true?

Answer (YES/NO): NO